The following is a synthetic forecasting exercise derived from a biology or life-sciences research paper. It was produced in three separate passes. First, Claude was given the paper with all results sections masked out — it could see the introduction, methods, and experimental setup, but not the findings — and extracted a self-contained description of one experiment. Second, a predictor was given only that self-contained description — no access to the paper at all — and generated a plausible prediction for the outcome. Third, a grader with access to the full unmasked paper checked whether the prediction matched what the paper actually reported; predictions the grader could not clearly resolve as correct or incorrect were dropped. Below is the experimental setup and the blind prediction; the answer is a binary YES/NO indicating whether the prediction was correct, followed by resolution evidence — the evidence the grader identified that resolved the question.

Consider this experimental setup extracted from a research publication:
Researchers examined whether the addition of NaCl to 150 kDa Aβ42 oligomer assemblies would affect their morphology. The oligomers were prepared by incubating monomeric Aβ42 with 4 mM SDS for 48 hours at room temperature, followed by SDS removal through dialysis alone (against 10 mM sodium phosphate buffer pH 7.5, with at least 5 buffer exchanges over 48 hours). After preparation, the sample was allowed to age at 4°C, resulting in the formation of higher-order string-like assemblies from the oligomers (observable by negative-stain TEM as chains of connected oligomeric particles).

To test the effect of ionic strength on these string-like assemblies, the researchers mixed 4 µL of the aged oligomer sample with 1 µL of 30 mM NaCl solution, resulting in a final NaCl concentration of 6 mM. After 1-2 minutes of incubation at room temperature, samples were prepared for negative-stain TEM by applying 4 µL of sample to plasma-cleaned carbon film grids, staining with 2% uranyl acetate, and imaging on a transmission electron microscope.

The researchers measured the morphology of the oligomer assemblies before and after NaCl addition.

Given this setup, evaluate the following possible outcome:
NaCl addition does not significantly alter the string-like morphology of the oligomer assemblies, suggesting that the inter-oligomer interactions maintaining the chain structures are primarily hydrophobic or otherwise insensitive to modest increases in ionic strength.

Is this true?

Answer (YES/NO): NO